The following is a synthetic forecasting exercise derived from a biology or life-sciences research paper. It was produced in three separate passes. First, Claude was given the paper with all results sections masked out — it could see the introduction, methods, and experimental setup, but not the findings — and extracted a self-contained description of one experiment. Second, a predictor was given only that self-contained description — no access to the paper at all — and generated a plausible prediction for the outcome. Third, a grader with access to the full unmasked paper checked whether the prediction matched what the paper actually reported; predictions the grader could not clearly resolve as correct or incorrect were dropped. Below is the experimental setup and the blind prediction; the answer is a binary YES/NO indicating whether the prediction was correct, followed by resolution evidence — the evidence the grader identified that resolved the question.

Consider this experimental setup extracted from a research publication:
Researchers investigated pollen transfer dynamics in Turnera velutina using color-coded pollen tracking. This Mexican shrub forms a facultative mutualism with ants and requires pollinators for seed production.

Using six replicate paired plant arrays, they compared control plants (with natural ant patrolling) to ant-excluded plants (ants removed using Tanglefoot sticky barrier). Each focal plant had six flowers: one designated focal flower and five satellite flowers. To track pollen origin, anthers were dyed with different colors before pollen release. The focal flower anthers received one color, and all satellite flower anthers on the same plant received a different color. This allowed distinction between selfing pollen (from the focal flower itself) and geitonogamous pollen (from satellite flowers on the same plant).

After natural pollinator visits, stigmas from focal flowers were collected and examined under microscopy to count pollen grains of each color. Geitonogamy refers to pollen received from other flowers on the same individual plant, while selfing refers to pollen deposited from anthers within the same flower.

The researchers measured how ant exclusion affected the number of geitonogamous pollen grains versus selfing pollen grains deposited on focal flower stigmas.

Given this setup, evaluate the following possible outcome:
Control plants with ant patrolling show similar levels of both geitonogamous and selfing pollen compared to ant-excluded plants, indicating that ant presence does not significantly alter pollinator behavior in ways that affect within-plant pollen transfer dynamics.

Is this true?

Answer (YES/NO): NO